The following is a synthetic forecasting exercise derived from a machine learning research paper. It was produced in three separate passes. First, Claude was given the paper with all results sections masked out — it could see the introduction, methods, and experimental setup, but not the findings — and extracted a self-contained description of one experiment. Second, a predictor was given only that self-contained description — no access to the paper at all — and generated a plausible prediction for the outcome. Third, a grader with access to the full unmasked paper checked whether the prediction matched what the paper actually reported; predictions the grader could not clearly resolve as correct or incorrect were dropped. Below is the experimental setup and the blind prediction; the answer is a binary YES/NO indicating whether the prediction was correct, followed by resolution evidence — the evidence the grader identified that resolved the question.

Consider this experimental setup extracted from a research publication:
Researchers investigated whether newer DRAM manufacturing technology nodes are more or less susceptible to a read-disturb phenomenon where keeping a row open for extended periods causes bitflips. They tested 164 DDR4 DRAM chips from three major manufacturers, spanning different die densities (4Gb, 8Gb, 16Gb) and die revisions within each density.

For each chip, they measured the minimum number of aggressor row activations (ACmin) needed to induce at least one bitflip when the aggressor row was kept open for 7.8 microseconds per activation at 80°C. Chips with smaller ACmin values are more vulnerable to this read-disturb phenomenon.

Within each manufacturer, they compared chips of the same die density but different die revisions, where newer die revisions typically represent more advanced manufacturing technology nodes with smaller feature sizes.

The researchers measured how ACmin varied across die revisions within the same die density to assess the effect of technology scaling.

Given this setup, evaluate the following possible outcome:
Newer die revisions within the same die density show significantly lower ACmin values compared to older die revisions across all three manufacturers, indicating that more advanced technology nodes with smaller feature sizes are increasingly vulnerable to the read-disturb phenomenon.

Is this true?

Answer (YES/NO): NO